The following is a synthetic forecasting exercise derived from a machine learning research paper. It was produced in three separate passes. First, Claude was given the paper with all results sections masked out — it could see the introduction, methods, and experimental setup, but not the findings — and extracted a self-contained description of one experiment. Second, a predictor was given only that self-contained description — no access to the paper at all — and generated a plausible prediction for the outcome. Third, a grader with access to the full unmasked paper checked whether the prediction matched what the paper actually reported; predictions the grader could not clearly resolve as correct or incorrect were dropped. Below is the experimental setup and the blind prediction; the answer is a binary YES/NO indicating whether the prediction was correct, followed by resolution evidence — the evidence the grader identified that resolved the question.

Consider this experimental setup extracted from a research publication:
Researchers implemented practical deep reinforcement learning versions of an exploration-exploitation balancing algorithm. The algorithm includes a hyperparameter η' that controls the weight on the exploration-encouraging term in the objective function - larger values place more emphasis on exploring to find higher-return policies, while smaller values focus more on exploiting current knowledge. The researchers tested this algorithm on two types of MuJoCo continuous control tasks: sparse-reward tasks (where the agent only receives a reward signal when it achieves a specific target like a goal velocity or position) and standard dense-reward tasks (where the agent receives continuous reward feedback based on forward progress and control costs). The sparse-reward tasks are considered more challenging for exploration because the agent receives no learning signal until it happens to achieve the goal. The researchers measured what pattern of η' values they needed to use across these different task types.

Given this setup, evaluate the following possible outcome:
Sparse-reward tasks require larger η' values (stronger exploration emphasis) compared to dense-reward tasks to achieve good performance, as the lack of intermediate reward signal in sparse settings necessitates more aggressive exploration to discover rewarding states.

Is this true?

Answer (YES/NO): YES